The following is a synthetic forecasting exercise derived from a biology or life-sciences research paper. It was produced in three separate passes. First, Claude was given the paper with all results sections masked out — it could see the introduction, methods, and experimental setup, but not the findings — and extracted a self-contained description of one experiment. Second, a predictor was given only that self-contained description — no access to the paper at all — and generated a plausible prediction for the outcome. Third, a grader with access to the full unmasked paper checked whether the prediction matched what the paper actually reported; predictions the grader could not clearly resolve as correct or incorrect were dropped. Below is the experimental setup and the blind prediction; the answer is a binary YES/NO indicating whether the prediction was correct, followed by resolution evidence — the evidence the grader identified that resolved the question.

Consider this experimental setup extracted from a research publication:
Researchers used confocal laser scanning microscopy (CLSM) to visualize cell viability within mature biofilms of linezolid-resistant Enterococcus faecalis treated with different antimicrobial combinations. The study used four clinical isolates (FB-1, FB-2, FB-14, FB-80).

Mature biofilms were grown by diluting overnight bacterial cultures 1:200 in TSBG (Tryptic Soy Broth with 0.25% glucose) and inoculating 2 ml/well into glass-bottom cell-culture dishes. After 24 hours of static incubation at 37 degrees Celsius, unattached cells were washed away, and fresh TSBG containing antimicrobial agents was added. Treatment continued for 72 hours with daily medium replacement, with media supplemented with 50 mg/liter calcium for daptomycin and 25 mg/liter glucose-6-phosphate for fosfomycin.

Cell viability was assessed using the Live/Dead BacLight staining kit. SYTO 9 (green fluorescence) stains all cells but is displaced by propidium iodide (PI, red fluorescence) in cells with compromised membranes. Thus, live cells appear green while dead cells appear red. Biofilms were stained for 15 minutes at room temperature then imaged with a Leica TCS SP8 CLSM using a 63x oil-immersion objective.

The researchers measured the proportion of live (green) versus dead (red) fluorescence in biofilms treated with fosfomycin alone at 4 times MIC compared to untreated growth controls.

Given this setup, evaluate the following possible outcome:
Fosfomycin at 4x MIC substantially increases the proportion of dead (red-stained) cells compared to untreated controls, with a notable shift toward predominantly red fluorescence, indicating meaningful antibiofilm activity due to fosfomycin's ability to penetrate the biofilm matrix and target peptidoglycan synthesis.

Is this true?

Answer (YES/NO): NO